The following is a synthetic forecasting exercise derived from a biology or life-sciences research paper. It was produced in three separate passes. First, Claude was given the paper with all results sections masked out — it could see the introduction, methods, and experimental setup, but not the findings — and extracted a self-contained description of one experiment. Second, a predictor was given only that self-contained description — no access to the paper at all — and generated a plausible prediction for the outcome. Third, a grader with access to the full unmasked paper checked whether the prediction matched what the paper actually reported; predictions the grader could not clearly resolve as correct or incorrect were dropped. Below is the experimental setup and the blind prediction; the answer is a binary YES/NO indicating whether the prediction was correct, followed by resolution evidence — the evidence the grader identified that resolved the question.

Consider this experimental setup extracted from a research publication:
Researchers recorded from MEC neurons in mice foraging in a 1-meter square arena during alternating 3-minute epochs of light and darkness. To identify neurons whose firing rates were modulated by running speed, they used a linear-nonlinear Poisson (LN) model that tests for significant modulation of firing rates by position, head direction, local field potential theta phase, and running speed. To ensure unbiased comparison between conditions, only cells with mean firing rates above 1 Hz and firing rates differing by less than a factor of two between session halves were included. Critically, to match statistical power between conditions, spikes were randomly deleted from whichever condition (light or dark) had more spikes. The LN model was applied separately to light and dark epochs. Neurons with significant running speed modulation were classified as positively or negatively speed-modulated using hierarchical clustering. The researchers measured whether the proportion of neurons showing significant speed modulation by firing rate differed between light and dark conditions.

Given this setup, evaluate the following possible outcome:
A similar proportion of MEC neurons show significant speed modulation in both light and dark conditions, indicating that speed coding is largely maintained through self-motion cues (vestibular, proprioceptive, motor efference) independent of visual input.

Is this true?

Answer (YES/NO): YES